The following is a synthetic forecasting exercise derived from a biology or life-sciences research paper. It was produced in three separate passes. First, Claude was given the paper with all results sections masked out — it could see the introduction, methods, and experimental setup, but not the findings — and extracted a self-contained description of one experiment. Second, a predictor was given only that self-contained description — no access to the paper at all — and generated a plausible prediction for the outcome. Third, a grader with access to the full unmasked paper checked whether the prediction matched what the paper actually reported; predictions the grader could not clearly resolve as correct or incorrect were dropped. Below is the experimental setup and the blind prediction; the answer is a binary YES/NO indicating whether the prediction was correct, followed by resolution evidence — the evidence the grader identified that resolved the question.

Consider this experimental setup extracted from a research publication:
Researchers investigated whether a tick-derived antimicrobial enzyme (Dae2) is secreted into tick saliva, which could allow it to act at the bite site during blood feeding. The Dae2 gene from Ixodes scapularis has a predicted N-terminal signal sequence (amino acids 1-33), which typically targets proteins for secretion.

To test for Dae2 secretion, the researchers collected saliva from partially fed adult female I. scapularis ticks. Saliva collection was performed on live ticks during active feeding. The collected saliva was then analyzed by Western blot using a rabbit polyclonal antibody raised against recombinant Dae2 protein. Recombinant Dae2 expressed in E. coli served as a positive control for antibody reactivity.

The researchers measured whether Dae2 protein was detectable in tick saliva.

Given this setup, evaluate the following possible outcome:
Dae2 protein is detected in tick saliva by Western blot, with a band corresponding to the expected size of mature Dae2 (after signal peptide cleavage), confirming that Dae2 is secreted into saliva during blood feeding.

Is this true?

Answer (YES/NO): YES